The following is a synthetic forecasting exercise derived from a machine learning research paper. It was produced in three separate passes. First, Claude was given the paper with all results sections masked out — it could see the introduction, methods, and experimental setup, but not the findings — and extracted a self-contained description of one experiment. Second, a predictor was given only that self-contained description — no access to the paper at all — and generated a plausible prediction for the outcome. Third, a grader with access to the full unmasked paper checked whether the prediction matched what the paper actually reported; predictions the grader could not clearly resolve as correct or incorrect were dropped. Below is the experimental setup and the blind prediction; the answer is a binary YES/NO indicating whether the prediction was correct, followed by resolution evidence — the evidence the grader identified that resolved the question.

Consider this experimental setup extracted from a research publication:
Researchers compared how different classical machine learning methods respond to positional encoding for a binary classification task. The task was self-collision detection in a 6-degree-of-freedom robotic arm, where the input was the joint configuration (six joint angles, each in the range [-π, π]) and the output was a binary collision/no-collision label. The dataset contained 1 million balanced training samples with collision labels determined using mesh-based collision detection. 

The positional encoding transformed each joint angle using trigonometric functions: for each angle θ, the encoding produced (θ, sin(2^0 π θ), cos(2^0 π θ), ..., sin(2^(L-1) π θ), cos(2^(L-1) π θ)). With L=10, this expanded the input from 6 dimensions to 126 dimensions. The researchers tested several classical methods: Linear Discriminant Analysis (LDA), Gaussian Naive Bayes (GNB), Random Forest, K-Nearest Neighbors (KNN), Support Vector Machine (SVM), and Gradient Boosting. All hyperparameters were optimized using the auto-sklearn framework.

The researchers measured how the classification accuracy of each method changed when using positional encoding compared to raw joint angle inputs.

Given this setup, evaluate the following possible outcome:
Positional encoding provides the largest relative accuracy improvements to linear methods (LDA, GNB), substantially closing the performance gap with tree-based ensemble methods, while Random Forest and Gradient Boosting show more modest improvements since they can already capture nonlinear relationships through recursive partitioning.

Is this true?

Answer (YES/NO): NO